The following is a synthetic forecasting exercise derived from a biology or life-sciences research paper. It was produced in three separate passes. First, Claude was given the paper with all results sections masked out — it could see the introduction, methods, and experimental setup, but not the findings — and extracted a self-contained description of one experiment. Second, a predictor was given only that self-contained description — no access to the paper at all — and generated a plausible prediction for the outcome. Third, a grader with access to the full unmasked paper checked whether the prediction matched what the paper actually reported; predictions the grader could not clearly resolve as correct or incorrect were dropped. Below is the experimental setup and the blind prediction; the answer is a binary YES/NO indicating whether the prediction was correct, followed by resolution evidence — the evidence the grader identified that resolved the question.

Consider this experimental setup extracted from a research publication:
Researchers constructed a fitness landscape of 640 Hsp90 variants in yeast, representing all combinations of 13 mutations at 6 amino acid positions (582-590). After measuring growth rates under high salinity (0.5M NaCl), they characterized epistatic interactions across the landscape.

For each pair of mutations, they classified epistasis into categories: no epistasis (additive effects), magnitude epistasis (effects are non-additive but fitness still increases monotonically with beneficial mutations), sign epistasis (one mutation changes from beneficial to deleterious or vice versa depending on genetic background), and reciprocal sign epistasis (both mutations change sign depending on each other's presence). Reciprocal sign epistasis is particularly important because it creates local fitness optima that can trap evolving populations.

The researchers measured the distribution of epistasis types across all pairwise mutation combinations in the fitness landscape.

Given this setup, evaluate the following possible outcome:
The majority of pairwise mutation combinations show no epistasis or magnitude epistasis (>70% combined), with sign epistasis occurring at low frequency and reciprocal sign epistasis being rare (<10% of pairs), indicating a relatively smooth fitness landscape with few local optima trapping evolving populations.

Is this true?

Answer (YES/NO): NO